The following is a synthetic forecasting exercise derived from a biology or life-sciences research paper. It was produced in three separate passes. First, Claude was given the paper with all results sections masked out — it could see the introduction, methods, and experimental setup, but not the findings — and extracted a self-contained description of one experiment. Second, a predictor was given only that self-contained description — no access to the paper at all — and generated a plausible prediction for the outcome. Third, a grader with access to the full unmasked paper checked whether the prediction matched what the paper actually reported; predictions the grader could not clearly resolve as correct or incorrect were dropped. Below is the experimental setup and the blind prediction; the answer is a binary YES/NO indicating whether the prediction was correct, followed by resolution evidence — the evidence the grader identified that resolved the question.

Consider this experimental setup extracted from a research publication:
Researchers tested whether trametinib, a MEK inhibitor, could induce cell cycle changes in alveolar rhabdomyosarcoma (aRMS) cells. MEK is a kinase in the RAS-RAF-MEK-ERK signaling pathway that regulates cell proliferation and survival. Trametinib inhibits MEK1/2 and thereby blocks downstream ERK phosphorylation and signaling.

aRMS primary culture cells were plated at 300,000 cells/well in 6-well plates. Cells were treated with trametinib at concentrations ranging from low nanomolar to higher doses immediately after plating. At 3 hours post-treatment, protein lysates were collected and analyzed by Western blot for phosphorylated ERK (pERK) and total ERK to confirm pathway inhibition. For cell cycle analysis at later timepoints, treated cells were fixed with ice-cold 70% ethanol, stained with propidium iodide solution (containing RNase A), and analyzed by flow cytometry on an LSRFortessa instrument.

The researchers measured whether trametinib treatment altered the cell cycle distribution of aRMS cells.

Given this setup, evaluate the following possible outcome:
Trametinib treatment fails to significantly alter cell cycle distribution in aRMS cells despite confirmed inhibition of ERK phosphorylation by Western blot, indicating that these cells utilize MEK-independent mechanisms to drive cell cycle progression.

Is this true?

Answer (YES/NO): NO